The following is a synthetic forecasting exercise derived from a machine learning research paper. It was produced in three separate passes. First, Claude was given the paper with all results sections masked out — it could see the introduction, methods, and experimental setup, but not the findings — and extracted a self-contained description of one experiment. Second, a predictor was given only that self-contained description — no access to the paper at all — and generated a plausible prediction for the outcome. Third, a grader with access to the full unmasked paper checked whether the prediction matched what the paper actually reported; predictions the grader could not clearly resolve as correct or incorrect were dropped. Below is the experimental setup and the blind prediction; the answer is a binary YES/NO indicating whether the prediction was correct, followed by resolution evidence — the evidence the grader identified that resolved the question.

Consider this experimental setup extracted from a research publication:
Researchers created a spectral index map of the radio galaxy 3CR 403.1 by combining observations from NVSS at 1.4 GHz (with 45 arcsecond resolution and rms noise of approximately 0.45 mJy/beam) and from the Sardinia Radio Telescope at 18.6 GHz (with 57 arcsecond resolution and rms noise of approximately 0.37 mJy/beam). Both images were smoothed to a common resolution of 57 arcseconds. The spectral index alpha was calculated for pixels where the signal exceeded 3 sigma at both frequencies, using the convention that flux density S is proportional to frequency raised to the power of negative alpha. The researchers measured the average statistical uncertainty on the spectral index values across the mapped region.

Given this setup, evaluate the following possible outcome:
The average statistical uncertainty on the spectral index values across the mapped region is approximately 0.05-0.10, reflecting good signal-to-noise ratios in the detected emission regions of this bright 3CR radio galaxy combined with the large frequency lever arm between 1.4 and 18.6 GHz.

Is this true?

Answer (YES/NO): YES